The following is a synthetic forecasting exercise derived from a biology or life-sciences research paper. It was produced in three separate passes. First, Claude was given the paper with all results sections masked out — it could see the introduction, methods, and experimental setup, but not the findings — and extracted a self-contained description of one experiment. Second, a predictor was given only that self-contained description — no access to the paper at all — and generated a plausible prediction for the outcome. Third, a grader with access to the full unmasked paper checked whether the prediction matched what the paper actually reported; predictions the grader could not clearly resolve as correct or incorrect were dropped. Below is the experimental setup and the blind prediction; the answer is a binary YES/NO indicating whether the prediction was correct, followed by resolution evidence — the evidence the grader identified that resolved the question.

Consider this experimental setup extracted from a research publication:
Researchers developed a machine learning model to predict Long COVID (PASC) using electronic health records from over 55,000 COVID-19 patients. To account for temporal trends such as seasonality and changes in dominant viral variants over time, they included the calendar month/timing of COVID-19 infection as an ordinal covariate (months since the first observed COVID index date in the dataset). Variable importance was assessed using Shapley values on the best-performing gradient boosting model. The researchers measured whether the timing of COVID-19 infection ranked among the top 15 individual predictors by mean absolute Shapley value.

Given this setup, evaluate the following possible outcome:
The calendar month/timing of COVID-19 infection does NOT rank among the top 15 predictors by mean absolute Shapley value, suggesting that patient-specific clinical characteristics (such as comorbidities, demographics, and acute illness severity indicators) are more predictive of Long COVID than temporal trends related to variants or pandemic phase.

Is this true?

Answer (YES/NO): NO